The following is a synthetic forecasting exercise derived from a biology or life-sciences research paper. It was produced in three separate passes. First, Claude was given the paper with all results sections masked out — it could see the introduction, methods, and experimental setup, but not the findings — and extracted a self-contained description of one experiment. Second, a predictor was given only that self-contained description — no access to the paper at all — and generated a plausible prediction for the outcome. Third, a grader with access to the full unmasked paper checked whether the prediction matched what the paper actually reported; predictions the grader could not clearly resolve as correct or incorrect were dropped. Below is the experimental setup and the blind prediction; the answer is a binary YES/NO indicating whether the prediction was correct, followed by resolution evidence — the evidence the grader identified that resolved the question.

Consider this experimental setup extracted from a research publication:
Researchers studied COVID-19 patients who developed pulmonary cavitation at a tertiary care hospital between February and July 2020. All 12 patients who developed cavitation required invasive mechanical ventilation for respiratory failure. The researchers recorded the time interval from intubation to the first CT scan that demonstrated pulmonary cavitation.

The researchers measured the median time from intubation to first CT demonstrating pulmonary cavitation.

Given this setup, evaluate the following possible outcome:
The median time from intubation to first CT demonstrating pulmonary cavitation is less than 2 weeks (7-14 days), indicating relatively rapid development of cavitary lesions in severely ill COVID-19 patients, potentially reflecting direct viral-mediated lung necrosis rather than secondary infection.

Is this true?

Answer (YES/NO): NO